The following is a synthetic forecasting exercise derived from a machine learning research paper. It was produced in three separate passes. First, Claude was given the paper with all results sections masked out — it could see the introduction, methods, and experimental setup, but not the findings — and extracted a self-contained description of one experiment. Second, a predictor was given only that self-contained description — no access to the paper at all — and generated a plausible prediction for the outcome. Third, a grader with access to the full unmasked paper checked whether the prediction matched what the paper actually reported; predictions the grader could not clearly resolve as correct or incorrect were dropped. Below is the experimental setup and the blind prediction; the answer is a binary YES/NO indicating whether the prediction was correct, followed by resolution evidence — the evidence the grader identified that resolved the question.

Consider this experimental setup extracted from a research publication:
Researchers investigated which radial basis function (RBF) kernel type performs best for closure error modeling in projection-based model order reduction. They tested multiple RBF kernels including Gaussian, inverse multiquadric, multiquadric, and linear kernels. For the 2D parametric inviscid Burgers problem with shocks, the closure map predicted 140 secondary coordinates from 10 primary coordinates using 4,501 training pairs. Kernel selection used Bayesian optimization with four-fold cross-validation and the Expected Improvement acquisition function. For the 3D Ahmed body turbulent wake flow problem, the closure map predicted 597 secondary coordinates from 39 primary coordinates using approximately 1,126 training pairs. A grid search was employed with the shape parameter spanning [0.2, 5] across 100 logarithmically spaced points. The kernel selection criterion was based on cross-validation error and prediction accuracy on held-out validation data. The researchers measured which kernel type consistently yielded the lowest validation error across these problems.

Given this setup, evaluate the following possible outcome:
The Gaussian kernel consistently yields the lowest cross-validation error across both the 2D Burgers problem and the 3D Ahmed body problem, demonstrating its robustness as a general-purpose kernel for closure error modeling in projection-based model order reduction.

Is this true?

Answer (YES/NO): NO